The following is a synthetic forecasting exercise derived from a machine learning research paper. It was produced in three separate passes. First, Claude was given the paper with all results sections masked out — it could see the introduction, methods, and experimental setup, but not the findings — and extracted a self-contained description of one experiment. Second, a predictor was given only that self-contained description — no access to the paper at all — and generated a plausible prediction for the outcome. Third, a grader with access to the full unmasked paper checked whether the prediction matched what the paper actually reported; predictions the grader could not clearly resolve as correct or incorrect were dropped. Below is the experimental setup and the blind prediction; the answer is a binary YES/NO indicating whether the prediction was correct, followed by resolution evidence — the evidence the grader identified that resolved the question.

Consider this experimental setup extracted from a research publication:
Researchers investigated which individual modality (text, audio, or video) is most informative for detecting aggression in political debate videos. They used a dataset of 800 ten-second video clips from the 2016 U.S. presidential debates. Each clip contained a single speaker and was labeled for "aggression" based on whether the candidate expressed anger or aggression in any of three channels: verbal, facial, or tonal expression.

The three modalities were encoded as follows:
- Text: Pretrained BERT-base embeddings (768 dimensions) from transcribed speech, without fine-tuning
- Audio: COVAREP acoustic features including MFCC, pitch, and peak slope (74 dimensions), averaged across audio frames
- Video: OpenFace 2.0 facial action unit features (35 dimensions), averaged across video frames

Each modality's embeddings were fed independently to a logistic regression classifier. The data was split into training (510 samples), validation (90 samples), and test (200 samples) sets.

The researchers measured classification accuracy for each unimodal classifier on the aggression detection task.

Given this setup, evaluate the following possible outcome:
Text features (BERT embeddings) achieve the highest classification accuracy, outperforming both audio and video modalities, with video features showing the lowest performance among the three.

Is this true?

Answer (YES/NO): NO